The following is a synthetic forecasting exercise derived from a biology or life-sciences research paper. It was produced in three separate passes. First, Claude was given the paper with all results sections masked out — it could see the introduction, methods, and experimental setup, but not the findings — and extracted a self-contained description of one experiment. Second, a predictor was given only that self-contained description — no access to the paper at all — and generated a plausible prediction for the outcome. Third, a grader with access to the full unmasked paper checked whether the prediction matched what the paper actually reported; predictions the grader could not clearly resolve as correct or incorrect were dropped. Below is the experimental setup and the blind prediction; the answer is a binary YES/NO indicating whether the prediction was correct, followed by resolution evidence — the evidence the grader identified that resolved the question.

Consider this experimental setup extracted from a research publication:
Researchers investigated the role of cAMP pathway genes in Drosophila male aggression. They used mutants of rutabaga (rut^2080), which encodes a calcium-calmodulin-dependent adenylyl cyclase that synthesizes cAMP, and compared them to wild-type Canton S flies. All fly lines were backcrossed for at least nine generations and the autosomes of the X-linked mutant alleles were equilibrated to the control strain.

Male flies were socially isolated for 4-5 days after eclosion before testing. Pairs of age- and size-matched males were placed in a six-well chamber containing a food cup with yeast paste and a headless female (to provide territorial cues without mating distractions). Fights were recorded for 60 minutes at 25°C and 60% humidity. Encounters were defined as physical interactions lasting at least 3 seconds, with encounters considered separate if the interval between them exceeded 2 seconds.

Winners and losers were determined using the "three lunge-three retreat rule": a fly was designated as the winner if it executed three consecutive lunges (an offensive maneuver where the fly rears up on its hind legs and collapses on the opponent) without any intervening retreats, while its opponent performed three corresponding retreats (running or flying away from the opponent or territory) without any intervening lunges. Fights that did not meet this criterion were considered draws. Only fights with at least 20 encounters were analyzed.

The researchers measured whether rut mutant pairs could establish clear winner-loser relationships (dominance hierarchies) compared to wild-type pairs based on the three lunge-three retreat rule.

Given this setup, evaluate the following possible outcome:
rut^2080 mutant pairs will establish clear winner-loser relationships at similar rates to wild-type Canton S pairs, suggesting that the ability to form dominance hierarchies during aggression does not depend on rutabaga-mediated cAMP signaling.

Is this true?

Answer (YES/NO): NO